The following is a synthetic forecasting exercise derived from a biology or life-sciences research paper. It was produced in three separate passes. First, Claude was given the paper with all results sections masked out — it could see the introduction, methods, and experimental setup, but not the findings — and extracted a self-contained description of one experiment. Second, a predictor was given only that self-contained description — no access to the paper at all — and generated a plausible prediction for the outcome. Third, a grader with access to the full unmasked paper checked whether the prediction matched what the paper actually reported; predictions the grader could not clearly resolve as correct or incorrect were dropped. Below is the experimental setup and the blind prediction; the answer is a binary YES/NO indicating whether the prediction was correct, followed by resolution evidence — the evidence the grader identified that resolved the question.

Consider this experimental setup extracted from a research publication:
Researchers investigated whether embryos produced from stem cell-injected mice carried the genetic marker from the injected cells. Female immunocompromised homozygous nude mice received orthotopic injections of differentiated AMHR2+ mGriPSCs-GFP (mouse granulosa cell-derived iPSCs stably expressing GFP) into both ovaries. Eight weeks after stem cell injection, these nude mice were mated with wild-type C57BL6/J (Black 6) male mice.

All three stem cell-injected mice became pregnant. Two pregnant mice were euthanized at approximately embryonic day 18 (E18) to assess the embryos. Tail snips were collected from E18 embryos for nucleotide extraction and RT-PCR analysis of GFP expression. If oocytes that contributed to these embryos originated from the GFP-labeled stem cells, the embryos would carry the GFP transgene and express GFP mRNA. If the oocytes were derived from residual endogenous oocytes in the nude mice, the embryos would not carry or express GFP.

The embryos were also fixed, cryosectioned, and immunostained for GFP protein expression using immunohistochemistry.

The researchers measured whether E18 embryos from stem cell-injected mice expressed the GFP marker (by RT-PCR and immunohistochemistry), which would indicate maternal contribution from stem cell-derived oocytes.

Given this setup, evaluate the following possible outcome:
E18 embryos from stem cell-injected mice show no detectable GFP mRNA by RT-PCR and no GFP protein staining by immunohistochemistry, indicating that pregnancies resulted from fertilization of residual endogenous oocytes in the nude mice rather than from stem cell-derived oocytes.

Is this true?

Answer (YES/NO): NO